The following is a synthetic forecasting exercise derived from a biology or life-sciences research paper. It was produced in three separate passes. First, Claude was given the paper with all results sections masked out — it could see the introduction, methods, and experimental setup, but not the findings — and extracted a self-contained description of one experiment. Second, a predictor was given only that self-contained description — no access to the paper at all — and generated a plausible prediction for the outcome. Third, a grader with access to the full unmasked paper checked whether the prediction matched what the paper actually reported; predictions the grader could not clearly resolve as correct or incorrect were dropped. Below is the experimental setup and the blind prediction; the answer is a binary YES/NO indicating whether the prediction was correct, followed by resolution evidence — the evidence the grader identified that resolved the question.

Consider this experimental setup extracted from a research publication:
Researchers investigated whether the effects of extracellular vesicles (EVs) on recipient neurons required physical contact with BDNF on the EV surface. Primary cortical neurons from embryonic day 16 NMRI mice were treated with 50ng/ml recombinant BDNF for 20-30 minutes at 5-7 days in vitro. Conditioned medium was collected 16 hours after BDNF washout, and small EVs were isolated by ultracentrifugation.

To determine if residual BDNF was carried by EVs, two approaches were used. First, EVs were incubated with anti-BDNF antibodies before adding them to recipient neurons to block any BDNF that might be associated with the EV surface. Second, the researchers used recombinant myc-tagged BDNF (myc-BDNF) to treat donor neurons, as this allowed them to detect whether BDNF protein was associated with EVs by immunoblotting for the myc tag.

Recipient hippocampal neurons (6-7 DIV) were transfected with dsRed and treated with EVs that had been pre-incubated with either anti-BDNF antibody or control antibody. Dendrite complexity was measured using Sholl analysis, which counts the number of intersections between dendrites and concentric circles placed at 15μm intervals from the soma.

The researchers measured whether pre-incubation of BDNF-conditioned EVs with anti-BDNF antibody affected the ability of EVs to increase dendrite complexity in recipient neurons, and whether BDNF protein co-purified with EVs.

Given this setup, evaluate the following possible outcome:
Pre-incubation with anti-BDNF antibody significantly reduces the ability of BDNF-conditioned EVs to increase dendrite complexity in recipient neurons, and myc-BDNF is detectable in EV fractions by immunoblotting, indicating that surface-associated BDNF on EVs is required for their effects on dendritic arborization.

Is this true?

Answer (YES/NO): NO